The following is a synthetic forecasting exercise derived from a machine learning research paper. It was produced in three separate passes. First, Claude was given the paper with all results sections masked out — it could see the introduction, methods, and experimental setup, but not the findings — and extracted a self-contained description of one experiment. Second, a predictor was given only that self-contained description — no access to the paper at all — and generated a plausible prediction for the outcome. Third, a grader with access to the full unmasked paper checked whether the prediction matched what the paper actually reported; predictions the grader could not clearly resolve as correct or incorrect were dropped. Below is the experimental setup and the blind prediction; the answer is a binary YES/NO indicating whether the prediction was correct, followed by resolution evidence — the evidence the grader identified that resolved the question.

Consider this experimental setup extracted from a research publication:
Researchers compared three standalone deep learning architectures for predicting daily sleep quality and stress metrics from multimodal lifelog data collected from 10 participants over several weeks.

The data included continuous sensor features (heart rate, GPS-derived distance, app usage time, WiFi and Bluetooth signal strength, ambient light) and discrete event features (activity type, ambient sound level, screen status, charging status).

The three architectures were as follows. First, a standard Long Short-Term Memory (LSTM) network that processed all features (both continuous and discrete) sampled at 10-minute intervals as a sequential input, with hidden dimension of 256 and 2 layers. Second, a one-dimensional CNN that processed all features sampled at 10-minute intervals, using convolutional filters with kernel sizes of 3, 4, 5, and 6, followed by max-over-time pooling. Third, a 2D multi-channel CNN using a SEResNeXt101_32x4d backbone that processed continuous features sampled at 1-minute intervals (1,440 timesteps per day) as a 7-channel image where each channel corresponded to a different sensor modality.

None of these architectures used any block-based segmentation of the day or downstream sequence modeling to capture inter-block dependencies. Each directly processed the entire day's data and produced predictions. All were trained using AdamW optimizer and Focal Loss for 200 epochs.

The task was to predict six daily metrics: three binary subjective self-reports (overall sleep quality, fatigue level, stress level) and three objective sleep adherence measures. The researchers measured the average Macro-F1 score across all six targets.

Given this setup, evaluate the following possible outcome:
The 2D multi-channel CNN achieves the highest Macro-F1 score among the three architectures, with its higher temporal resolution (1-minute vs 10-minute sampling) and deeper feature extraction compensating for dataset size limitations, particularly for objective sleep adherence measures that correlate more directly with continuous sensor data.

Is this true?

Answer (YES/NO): NO